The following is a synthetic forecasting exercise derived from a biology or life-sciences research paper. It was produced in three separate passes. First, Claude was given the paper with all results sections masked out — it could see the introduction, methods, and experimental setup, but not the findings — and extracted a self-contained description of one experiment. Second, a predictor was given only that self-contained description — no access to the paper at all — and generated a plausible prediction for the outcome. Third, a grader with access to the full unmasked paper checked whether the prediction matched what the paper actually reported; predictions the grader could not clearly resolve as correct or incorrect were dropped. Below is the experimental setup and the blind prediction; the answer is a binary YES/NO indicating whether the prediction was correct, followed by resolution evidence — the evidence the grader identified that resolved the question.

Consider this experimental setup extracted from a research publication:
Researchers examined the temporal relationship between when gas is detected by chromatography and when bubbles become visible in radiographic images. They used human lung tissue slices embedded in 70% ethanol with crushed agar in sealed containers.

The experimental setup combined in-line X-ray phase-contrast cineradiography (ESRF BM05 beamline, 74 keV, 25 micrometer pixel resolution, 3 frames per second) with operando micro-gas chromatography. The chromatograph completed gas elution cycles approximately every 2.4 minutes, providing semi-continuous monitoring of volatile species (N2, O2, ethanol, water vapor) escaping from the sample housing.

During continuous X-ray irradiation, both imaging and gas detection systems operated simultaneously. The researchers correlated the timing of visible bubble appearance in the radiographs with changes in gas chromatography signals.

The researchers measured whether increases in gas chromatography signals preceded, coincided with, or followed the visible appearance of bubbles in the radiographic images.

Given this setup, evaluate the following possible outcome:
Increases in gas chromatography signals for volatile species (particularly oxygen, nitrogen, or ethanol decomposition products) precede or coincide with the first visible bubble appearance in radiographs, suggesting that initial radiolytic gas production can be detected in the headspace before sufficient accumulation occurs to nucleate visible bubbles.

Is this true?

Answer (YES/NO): NO